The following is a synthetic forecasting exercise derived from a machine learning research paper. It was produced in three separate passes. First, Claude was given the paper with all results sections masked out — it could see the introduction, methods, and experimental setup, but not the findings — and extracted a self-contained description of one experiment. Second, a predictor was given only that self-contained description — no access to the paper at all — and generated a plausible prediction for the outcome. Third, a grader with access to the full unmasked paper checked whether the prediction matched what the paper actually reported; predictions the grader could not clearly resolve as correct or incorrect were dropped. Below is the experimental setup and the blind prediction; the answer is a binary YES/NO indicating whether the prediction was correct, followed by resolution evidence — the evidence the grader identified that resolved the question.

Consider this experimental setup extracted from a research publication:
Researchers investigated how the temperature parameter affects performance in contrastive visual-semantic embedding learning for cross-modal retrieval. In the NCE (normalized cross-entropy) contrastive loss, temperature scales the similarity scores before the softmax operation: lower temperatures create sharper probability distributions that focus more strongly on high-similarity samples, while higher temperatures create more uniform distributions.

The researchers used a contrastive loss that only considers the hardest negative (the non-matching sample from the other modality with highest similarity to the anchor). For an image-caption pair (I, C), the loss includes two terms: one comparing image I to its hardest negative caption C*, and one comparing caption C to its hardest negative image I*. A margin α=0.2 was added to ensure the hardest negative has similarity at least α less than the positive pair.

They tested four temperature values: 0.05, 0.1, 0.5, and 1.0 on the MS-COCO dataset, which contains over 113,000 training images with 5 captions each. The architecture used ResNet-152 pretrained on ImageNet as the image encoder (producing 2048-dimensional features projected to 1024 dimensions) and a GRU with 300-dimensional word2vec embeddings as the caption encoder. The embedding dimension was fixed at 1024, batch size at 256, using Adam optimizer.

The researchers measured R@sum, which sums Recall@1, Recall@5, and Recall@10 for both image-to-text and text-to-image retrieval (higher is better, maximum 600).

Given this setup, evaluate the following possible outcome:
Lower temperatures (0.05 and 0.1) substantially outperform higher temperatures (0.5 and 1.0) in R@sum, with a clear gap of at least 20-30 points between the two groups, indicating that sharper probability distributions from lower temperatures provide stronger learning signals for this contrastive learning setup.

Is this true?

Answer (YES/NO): NO